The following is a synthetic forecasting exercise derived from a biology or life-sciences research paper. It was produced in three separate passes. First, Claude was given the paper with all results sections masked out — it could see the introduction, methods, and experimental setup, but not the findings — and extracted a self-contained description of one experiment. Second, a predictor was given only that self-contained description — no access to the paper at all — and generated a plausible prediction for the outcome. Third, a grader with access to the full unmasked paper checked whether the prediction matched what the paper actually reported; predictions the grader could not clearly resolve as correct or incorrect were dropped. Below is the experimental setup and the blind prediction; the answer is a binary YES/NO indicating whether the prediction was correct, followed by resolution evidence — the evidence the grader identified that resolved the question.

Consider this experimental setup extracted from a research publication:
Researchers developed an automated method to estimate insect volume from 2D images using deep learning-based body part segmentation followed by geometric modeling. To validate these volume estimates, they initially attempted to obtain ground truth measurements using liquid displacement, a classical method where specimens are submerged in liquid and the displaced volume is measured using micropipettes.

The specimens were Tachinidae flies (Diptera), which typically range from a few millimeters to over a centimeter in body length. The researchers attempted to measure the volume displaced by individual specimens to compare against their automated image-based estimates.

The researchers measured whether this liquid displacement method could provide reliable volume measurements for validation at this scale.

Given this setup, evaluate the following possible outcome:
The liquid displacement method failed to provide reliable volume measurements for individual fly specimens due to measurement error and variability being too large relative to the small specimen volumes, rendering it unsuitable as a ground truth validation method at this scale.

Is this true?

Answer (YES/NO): YES